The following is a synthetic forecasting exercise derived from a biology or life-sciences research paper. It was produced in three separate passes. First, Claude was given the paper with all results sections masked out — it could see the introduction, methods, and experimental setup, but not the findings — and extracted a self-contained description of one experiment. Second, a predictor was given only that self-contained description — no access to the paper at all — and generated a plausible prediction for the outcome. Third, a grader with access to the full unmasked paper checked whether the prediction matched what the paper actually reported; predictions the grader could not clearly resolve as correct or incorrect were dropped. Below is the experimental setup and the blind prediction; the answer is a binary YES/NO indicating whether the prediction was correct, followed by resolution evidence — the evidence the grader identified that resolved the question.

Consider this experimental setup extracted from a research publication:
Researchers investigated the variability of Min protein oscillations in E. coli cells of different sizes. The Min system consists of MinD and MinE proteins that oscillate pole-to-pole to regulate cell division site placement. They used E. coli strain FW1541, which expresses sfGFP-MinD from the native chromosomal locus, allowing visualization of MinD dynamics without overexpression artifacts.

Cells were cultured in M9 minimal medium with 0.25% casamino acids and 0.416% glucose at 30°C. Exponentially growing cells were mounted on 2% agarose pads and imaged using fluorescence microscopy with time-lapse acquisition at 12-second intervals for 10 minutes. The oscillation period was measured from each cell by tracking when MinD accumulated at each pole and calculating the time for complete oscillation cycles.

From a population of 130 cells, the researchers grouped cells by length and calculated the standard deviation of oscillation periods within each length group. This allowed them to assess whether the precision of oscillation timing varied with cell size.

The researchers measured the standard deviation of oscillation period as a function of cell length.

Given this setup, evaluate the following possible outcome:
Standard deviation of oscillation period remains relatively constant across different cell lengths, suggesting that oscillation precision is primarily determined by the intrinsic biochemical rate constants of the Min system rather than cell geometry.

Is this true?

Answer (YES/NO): NO